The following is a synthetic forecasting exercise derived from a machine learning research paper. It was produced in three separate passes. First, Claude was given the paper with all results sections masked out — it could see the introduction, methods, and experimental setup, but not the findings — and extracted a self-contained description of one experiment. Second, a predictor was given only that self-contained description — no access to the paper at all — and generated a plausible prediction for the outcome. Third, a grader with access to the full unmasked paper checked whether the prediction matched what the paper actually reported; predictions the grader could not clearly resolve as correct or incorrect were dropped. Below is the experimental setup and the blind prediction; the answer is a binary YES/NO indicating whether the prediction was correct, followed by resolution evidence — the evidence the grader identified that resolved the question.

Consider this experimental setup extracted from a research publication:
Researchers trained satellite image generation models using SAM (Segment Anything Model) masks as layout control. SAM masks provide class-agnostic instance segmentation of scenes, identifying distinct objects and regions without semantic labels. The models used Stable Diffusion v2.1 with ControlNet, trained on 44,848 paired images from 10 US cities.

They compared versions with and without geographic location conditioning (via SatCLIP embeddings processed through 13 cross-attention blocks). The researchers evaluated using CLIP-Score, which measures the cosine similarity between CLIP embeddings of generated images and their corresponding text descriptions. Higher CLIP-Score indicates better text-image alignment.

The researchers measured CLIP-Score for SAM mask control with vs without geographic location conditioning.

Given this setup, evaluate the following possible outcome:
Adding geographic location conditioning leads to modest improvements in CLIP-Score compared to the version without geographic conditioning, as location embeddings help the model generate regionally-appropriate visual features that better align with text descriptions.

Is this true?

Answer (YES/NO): NO